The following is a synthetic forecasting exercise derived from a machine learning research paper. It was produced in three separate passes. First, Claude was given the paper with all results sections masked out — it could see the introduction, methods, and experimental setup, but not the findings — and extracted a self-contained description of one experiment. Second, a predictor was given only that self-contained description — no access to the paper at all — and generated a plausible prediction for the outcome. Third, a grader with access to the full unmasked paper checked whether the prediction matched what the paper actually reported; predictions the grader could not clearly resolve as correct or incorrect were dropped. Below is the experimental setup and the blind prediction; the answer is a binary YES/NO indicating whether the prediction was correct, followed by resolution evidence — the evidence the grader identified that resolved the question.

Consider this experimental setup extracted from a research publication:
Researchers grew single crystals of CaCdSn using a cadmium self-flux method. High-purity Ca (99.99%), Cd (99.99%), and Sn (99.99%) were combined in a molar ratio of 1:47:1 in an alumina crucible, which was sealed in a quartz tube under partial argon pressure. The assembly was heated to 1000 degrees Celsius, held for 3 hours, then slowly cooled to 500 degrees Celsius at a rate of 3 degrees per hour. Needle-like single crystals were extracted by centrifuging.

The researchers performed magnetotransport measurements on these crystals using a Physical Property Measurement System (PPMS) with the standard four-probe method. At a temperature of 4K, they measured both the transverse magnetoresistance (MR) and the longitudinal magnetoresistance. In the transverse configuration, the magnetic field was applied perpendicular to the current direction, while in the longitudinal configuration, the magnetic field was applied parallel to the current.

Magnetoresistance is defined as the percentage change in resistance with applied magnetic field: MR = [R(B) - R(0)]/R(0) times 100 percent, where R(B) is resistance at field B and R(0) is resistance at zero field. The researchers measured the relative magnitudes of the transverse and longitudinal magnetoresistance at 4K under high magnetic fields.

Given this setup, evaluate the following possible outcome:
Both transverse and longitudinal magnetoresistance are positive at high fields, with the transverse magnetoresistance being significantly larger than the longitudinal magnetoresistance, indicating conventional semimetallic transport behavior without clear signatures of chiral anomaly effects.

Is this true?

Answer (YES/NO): YES